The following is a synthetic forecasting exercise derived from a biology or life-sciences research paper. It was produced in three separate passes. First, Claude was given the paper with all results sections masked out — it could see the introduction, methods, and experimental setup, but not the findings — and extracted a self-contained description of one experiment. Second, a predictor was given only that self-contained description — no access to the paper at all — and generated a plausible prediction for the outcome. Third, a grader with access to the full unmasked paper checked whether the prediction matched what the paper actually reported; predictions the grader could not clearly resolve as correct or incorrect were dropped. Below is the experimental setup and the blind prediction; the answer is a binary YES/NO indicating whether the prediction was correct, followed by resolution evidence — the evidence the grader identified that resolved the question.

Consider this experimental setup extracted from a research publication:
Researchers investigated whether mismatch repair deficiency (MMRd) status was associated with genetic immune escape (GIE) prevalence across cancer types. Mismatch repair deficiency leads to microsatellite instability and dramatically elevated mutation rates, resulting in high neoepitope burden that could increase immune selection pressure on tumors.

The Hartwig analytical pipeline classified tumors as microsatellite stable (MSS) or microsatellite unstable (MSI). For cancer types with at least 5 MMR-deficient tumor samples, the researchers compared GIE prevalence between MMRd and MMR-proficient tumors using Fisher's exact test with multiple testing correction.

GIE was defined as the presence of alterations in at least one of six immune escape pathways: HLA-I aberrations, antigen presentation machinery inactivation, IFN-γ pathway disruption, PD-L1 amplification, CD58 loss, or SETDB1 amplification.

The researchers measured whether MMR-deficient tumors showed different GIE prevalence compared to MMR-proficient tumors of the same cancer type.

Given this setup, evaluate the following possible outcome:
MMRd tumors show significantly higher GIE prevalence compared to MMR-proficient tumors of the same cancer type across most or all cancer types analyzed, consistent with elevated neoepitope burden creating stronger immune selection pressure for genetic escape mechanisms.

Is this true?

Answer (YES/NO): YES